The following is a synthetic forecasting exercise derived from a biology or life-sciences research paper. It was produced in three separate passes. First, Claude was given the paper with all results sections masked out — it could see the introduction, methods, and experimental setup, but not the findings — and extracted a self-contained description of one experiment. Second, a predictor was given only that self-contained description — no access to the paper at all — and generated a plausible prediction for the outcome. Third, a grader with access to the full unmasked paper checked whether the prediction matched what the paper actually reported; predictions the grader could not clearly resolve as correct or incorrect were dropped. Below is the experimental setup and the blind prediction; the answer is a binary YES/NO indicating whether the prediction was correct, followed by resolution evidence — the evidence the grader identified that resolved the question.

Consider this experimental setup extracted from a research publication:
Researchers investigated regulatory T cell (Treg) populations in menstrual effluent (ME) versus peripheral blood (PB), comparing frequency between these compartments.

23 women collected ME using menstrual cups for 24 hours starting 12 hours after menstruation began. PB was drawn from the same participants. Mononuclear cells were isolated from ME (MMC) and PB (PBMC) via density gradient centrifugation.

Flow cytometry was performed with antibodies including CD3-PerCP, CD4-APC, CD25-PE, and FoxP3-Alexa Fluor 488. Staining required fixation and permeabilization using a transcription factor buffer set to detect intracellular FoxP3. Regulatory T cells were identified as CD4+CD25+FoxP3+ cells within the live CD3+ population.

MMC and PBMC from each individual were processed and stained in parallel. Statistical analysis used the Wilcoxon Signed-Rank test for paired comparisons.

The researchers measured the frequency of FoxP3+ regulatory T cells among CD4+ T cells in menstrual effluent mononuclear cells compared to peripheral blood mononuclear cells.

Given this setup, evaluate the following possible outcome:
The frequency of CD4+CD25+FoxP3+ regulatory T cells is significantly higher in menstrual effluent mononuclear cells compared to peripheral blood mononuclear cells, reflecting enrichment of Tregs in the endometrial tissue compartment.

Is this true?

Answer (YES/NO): NO